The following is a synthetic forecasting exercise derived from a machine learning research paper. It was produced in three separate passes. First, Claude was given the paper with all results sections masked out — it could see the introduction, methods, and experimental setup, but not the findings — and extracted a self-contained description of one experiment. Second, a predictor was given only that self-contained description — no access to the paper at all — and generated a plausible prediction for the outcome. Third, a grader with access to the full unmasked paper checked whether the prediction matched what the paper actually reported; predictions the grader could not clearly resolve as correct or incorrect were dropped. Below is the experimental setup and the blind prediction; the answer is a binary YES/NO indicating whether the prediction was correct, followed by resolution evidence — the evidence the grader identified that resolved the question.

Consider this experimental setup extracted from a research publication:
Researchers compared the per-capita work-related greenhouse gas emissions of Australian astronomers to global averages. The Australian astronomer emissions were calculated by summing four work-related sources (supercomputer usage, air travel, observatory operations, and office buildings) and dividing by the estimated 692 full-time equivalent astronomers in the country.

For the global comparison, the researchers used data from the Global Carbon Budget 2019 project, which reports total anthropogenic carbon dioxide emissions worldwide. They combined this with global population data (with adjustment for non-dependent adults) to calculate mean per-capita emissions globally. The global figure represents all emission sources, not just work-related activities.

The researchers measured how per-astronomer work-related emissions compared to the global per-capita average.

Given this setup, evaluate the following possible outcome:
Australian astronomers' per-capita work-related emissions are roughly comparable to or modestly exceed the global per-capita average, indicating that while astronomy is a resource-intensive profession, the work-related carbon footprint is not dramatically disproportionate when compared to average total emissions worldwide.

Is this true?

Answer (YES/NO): NO